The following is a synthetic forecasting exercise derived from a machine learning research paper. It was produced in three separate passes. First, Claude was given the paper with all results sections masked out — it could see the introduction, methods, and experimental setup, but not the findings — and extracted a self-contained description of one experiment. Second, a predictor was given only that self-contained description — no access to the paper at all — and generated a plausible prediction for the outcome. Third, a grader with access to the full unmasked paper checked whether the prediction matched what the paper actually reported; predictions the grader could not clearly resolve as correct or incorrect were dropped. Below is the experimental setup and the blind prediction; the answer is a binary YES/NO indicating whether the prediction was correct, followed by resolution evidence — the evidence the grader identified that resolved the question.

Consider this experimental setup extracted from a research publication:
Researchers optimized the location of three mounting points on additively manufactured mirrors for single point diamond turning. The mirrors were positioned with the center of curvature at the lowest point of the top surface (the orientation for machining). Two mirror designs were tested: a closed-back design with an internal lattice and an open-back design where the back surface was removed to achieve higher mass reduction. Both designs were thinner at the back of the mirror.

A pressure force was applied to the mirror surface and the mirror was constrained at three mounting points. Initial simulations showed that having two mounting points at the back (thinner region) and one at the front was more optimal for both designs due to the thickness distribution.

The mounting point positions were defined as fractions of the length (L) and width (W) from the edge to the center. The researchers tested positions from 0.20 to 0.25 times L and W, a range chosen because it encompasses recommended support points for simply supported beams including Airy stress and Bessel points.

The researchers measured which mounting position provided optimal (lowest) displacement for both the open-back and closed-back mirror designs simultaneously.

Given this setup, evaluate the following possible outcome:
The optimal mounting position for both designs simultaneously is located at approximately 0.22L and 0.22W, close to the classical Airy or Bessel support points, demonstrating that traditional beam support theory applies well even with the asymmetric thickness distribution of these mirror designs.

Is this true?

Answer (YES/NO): NO